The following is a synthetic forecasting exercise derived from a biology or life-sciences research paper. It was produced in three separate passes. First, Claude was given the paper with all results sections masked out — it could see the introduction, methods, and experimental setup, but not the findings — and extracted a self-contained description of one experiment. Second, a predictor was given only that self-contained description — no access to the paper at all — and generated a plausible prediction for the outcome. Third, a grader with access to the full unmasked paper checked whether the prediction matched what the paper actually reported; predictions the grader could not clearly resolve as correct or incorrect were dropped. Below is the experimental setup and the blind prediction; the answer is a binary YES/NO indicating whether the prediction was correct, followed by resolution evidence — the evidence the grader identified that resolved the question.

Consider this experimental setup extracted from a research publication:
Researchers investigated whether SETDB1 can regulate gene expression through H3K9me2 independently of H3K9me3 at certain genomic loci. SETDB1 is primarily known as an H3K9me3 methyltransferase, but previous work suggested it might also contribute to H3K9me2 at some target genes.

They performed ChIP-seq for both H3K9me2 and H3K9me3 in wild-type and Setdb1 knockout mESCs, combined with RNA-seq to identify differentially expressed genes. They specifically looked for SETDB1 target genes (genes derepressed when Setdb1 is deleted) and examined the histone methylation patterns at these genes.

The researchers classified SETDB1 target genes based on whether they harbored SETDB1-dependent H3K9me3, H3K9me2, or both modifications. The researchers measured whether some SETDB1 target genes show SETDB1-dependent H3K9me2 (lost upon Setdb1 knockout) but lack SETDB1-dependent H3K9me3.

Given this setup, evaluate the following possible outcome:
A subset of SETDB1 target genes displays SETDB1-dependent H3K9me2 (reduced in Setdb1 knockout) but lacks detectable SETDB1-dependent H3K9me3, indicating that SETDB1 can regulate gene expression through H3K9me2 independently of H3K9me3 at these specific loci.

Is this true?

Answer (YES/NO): YES